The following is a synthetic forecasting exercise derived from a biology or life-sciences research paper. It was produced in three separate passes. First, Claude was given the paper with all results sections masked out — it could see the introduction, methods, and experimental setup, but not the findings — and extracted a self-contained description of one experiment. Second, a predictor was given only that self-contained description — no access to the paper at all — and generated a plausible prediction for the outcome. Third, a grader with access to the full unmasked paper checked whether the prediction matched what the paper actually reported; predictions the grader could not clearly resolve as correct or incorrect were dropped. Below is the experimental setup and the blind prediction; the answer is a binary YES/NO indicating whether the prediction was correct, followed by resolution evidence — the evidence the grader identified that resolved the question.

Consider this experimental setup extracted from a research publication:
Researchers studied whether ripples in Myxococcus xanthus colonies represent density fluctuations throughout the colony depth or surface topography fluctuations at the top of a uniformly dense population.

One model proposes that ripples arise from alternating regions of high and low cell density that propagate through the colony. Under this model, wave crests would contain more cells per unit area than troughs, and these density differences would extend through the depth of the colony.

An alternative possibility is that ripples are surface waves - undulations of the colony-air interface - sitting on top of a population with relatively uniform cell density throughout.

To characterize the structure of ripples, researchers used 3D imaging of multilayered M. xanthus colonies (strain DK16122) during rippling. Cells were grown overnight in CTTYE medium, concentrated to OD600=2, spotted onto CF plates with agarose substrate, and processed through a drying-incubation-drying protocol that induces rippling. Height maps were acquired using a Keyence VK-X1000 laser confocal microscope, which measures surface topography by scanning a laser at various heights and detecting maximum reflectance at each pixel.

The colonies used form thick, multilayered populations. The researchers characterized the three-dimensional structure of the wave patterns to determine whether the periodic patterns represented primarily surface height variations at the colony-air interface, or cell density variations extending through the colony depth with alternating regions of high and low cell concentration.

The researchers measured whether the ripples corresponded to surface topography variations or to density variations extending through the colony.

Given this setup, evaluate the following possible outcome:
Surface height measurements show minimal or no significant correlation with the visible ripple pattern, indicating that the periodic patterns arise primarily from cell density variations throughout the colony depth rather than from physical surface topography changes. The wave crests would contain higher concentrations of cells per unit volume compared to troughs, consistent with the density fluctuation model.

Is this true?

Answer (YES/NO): NO